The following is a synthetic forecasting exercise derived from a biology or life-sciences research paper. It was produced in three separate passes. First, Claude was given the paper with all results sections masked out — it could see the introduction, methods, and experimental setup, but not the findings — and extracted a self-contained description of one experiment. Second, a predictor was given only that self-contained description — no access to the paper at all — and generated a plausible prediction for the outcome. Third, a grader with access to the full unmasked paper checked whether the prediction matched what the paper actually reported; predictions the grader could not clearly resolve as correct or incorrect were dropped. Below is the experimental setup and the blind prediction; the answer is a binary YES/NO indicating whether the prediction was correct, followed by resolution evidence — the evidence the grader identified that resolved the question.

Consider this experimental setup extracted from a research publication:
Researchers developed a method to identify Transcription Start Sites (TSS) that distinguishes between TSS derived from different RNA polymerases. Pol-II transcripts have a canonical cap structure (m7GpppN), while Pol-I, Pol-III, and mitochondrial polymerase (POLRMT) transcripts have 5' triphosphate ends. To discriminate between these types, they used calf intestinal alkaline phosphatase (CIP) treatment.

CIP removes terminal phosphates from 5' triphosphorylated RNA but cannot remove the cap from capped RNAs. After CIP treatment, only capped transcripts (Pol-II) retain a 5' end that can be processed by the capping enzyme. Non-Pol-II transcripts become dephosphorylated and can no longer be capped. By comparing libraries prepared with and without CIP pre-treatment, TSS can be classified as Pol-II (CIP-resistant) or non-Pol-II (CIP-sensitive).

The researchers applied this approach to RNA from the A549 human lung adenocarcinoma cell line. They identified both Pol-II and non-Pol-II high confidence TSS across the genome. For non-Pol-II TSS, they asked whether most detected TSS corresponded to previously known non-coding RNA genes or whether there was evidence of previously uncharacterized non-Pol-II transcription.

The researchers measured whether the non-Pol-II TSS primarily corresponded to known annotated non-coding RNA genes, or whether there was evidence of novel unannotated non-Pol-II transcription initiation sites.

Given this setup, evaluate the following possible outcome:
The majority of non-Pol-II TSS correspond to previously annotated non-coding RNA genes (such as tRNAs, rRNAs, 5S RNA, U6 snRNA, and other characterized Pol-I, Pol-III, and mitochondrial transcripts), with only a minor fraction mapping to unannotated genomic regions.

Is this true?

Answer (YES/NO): NO